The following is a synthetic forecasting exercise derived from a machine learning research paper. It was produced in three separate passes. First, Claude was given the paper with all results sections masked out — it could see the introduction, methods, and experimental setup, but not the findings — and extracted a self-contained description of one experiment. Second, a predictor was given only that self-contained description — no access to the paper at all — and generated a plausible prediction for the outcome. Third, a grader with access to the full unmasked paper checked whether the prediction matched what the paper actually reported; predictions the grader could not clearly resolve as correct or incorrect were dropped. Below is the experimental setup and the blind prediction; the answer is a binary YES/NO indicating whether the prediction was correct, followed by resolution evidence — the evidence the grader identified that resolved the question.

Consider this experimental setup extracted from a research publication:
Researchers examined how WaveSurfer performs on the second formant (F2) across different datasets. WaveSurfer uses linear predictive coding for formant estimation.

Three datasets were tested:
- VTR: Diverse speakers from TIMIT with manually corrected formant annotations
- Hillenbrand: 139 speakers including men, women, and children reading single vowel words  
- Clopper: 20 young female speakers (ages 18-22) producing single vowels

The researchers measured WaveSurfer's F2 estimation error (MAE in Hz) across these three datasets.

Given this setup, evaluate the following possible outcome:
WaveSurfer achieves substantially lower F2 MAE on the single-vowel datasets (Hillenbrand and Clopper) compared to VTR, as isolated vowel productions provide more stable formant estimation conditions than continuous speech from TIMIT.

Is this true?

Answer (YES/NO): NO